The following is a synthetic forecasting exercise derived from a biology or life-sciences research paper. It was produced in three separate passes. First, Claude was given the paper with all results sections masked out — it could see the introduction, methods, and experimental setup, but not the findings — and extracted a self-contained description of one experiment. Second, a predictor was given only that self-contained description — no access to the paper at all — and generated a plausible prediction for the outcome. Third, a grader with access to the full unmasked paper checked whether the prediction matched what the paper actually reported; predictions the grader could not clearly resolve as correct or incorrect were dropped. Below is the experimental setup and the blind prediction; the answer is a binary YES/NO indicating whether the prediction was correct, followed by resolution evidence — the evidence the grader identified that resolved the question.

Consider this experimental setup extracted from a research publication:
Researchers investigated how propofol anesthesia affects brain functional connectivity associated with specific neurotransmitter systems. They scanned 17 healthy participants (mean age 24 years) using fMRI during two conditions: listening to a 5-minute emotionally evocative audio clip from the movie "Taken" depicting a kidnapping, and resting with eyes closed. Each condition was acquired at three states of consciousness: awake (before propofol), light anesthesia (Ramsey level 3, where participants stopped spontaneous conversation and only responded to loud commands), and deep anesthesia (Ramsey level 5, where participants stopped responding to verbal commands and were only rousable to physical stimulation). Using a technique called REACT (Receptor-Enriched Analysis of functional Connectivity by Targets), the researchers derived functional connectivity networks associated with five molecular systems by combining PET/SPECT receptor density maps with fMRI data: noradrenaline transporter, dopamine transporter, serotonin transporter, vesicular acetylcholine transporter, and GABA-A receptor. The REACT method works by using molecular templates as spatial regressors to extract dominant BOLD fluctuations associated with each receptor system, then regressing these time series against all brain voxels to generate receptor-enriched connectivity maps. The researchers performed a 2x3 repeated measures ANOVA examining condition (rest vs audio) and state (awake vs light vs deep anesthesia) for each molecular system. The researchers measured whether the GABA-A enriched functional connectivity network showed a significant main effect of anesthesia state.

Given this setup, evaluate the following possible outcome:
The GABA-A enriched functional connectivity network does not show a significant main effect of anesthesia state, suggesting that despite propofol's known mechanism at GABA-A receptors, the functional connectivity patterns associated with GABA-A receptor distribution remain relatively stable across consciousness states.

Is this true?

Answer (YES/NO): NO